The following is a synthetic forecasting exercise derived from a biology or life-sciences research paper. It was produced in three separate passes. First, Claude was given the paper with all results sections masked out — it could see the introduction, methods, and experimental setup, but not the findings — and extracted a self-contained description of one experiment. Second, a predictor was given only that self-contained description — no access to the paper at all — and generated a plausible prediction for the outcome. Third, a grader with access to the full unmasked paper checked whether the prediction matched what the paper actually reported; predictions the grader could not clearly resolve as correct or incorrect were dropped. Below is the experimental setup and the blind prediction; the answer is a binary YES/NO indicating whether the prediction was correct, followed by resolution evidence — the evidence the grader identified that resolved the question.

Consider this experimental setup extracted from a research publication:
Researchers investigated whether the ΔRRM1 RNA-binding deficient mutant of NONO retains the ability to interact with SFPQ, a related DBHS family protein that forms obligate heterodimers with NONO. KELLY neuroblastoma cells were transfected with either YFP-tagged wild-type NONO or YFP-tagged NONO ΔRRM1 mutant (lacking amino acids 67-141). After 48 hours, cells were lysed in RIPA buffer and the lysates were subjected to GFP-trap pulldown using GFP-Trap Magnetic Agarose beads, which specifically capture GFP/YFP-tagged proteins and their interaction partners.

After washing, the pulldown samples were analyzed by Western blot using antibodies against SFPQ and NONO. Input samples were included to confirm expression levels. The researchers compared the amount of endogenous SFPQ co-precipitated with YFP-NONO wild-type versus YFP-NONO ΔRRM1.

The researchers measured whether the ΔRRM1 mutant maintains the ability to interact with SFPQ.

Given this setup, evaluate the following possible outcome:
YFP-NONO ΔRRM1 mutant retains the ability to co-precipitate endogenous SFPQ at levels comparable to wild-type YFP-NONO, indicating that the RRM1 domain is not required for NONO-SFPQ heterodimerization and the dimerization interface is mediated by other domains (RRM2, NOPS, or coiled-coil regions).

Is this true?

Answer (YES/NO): YES